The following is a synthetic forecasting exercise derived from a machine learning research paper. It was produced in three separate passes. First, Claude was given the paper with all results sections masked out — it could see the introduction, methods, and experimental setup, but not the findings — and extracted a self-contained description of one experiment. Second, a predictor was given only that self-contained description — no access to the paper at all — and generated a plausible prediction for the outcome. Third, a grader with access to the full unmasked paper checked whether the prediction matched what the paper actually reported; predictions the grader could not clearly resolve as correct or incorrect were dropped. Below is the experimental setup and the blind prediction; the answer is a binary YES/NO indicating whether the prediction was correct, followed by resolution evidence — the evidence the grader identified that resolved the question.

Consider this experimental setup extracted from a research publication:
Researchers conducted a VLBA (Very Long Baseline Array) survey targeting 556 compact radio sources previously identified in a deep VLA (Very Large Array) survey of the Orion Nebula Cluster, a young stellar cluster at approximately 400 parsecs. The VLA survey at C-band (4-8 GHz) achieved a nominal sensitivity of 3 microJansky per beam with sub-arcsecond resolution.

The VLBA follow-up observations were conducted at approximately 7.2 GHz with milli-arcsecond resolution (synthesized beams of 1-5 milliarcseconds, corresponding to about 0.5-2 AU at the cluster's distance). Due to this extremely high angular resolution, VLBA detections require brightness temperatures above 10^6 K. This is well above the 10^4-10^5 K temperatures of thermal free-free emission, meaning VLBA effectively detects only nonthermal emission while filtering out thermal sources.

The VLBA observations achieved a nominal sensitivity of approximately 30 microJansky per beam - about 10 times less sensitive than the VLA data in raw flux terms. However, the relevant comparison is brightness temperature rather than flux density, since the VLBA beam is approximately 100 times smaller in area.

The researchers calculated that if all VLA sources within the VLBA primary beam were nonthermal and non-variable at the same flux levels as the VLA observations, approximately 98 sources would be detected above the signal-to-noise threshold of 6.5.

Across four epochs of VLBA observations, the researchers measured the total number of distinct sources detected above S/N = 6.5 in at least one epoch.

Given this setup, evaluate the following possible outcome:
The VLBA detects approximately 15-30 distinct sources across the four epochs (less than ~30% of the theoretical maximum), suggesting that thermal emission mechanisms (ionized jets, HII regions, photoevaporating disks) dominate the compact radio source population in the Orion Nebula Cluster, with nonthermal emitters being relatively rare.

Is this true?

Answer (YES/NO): NO